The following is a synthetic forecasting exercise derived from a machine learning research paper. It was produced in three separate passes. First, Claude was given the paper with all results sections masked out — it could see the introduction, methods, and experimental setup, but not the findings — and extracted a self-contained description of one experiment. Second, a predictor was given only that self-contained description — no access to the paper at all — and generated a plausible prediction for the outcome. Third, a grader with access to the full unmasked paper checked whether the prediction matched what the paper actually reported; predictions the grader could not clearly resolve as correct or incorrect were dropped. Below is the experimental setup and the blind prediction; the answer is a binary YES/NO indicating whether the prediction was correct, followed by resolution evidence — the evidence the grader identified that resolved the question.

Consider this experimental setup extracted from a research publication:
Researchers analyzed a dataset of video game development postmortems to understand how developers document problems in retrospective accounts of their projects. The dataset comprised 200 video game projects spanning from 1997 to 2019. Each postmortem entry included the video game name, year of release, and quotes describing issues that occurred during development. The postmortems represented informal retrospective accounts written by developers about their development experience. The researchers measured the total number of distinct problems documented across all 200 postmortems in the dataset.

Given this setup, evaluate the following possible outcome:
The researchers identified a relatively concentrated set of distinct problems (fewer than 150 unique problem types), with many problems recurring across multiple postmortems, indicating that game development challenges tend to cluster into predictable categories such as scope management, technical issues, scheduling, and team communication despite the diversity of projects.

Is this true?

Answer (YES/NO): NO